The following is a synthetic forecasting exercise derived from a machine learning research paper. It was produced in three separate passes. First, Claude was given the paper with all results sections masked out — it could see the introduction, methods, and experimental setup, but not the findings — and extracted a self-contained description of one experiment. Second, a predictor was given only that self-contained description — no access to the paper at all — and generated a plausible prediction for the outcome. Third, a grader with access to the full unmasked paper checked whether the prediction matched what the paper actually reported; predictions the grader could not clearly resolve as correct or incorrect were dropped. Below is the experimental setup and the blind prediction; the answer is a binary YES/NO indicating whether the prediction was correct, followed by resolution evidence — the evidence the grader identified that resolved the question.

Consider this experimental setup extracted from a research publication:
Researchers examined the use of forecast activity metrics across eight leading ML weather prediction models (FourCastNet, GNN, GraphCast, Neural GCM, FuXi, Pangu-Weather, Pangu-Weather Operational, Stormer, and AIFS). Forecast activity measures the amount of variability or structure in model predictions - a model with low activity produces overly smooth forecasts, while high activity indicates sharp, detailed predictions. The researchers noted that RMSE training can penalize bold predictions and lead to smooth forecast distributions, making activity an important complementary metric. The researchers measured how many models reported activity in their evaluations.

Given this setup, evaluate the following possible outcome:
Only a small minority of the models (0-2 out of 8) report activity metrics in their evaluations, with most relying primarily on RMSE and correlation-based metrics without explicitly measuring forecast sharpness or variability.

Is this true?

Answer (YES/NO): YES